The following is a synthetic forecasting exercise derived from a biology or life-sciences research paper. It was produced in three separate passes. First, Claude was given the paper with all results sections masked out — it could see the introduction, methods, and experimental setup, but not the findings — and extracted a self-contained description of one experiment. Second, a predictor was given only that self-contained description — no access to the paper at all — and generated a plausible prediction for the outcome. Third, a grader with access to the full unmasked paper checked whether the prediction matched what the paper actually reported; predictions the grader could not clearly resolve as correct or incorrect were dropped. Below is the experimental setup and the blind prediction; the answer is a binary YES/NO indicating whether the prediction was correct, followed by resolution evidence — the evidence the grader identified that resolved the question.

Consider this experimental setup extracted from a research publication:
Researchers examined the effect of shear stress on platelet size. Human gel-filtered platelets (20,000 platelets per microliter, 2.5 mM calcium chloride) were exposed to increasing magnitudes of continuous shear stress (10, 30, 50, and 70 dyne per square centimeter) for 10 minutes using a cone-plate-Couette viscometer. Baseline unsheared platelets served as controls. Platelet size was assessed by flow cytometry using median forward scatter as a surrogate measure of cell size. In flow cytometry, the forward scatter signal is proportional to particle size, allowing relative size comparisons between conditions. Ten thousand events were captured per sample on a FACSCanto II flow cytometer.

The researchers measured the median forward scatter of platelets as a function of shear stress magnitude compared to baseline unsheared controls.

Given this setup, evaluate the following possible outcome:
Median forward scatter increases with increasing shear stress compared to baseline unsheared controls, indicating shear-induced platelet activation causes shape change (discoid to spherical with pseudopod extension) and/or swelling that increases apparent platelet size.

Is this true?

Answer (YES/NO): NO